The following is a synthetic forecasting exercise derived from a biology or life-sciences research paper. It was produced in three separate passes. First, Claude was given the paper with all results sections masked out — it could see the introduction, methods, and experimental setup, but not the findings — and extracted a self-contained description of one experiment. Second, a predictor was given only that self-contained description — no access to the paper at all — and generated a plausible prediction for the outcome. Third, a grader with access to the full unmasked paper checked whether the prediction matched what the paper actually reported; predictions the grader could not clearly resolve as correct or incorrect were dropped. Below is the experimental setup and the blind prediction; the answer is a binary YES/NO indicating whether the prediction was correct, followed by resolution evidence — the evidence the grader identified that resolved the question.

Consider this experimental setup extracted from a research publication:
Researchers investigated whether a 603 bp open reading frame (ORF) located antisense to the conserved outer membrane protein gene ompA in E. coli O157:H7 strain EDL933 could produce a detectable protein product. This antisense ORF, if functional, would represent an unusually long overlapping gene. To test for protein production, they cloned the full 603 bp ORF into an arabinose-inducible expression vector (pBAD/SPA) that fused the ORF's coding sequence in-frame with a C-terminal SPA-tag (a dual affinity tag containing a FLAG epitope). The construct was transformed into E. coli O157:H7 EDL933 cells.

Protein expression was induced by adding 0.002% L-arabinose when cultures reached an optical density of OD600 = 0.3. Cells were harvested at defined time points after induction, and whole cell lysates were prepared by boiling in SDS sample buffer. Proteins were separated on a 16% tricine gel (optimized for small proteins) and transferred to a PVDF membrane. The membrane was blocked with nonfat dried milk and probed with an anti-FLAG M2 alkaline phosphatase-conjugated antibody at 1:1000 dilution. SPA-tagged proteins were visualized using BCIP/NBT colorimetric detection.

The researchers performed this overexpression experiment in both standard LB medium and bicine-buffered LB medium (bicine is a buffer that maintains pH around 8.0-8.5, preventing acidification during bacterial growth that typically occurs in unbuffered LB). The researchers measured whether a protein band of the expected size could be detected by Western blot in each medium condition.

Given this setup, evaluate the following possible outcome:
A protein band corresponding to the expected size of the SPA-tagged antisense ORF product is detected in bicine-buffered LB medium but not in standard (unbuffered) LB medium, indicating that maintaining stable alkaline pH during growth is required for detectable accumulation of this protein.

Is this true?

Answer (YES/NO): NO